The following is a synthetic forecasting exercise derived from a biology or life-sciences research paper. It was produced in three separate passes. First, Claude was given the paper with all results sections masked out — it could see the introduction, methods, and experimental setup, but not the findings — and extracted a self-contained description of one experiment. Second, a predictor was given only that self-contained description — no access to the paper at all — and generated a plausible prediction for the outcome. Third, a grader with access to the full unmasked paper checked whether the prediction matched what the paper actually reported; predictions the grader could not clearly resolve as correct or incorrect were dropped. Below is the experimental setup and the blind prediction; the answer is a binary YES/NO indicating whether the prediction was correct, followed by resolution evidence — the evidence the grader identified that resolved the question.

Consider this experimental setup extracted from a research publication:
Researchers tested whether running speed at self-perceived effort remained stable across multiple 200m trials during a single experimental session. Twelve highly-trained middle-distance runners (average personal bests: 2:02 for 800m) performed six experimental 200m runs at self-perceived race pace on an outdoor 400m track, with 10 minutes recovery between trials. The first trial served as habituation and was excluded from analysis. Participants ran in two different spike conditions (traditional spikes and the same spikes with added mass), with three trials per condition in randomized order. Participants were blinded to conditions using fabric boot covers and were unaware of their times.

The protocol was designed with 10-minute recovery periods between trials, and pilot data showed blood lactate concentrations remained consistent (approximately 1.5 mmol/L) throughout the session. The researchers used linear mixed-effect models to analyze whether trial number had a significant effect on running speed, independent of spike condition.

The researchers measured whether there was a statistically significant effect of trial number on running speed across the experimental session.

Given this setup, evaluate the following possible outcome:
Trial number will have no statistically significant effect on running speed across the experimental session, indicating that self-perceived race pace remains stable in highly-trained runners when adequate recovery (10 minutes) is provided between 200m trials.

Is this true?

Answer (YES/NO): NO